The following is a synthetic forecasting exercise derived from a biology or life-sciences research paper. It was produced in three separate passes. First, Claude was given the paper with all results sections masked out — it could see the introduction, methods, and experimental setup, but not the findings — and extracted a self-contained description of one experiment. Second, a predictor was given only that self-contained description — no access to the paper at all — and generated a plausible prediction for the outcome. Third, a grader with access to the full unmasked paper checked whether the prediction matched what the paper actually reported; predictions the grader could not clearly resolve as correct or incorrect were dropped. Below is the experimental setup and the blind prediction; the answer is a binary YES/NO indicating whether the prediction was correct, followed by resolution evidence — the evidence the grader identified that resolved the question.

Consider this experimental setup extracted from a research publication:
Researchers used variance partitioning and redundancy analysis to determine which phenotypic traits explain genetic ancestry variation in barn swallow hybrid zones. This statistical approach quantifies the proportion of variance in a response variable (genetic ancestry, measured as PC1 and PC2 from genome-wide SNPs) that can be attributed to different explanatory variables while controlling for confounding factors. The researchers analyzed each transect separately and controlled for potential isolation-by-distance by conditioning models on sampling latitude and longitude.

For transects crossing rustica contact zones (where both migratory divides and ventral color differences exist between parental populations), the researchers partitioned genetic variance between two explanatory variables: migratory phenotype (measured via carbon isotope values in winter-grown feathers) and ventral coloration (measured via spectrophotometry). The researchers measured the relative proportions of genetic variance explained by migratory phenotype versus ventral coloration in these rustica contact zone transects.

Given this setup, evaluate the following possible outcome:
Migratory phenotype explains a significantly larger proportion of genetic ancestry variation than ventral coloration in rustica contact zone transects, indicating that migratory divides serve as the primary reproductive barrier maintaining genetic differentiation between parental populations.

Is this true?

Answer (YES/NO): NO